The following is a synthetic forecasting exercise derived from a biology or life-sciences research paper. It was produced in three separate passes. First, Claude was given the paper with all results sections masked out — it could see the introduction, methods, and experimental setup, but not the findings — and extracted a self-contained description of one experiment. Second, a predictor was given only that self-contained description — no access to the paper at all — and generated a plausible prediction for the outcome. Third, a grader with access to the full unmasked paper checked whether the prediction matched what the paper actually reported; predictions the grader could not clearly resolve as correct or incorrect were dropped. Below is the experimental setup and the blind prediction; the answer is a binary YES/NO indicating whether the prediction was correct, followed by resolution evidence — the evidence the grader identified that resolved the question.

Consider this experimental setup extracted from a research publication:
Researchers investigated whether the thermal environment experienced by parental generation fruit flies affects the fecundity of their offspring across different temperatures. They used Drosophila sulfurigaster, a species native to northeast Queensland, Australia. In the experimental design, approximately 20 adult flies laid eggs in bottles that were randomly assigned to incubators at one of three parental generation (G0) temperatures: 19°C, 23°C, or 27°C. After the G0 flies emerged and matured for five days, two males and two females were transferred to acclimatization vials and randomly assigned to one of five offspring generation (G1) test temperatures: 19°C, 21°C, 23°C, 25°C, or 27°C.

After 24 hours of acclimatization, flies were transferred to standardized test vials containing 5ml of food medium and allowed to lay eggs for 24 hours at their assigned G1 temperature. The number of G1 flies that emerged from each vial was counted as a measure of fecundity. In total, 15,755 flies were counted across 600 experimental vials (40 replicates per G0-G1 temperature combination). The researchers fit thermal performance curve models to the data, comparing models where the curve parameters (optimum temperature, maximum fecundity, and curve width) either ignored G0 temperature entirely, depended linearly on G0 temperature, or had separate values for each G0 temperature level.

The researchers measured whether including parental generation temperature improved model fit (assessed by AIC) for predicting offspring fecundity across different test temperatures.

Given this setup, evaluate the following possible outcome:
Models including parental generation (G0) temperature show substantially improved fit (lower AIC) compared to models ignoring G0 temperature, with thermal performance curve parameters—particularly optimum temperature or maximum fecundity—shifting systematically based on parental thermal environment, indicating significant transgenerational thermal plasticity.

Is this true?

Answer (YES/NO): YES